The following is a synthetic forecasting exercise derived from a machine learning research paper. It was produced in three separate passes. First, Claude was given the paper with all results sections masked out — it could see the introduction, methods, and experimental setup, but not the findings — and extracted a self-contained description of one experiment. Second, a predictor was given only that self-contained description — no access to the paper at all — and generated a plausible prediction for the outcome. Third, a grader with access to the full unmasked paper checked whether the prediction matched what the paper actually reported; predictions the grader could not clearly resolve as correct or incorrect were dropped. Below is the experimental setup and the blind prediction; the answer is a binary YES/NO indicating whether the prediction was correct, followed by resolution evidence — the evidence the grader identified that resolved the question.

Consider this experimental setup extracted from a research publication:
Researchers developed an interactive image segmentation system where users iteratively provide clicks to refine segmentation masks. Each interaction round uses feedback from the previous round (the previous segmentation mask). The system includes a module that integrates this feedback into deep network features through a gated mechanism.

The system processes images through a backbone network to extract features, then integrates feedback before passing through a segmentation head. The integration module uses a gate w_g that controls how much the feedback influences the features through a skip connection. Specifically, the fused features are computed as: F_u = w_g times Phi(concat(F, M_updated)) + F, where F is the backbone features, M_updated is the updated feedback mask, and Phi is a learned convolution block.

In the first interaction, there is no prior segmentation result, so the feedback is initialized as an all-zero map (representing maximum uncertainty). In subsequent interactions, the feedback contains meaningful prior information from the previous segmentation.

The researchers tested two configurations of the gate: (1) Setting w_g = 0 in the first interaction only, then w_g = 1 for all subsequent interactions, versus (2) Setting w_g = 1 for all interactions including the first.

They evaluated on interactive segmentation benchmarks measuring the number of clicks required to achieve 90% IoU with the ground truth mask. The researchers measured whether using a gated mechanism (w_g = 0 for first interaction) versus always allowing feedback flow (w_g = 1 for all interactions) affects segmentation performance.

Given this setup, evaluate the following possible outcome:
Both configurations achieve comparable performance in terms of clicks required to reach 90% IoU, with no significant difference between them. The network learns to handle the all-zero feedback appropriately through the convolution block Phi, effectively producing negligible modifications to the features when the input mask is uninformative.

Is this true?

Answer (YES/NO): NO